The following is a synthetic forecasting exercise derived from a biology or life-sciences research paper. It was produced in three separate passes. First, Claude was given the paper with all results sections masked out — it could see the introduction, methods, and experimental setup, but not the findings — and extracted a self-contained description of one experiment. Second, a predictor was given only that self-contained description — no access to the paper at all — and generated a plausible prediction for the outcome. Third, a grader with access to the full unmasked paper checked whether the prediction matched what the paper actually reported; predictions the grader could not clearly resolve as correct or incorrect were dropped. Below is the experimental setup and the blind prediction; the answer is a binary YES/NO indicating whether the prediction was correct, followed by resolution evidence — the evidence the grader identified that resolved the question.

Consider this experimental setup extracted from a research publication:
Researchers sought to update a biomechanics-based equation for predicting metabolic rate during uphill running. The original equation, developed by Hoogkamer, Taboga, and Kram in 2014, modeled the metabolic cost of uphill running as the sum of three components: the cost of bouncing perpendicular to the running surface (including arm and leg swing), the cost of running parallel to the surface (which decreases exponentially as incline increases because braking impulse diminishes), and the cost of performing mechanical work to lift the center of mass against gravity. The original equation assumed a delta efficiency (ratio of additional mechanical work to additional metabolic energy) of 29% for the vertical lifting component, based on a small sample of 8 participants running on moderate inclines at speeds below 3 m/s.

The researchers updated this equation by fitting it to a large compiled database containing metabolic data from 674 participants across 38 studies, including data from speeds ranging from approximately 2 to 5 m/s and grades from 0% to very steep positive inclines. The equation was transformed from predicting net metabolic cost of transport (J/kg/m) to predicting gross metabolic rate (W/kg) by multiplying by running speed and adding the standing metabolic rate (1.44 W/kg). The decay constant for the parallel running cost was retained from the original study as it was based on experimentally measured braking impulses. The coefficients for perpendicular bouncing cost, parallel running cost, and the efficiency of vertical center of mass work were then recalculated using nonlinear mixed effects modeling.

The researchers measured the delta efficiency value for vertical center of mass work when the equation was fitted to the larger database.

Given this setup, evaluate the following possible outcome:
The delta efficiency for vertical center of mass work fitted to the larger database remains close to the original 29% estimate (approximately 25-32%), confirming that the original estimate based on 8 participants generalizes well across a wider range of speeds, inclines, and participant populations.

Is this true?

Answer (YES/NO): NO